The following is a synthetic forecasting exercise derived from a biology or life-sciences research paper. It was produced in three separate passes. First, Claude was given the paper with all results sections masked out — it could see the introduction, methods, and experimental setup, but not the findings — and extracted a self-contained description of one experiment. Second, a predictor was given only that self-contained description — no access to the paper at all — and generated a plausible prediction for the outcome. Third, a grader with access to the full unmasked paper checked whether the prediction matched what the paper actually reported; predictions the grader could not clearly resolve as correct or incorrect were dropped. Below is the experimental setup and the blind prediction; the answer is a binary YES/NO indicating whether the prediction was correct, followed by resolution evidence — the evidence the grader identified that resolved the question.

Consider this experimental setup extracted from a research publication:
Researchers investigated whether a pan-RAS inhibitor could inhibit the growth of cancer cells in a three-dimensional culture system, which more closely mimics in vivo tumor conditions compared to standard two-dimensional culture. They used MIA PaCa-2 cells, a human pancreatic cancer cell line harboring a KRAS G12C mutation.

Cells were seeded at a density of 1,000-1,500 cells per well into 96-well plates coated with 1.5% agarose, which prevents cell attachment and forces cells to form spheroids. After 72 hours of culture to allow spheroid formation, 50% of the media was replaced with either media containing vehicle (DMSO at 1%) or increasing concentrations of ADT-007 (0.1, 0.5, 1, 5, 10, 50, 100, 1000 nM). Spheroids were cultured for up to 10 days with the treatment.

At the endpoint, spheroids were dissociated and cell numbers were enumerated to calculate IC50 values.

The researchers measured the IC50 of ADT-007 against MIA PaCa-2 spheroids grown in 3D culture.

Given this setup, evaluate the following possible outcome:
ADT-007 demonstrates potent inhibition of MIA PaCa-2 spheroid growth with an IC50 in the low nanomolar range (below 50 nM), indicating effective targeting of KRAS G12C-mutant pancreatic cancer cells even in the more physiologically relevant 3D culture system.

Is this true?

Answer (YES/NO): YES